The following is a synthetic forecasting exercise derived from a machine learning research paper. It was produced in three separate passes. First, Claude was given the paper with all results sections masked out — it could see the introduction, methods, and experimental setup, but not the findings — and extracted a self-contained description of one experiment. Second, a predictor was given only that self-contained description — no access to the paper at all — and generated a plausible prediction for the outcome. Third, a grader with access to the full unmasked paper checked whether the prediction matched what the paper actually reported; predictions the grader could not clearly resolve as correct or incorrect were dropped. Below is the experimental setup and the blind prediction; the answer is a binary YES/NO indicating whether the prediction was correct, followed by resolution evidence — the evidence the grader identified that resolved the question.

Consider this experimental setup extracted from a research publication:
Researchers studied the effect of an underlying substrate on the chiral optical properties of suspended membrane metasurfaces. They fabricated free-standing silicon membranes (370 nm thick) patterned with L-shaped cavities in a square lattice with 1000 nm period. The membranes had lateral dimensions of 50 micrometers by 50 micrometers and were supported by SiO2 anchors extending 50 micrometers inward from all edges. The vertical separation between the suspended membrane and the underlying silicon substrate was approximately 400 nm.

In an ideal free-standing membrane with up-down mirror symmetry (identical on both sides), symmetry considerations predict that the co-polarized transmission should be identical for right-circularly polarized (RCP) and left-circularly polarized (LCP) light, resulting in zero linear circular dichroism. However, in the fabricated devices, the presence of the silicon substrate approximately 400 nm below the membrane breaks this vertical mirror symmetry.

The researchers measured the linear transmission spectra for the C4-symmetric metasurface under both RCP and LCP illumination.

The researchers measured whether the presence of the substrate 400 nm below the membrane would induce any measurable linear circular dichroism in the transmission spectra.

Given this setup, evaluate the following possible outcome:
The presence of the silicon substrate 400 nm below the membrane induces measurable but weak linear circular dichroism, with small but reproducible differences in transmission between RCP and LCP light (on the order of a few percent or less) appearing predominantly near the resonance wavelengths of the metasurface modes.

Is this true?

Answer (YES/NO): NO